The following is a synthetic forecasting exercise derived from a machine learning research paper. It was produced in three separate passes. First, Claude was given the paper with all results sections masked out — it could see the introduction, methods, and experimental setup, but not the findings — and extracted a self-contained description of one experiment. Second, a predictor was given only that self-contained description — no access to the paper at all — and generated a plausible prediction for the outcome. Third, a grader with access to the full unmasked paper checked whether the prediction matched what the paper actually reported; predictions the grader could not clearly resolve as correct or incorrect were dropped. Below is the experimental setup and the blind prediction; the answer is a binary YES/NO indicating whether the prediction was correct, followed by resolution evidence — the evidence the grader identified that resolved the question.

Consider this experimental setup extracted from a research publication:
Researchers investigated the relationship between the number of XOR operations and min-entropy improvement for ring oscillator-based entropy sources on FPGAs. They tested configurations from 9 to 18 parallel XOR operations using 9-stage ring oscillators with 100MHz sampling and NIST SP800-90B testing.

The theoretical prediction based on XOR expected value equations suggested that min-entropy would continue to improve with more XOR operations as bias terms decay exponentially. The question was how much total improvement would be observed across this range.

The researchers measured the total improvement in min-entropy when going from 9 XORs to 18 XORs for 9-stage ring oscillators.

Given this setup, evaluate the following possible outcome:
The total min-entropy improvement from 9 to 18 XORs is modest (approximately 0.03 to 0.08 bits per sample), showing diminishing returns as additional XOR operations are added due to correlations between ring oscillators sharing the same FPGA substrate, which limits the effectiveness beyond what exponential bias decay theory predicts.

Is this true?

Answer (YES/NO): NO